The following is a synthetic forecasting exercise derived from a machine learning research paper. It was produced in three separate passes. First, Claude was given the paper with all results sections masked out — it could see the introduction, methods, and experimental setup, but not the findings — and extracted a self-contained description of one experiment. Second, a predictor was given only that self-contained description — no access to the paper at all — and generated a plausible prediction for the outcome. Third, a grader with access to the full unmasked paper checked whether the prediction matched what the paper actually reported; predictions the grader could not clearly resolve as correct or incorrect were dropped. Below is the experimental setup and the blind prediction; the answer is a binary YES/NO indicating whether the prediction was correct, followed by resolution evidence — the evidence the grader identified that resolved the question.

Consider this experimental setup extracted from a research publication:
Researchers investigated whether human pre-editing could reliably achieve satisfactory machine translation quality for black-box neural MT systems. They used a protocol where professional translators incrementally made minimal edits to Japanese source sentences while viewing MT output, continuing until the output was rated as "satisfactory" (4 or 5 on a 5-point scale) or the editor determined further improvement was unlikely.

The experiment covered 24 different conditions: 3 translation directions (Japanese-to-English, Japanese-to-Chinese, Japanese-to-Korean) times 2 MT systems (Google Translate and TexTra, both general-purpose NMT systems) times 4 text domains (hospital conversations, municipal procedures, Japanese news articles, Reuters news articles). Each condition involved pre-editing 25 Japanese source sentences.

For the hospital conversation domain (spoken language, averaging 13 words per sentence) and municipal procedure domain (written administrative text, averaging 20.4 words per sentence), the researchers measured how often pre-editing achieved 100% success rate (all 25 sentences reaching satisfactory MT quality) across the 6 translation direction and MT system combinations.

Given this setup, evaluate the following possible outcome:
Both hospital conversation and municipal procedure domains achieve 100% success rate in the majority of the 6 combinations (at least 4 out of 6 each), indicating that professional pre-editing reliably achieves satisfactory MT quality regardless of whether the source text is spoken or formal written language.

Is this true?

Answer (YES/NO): YES